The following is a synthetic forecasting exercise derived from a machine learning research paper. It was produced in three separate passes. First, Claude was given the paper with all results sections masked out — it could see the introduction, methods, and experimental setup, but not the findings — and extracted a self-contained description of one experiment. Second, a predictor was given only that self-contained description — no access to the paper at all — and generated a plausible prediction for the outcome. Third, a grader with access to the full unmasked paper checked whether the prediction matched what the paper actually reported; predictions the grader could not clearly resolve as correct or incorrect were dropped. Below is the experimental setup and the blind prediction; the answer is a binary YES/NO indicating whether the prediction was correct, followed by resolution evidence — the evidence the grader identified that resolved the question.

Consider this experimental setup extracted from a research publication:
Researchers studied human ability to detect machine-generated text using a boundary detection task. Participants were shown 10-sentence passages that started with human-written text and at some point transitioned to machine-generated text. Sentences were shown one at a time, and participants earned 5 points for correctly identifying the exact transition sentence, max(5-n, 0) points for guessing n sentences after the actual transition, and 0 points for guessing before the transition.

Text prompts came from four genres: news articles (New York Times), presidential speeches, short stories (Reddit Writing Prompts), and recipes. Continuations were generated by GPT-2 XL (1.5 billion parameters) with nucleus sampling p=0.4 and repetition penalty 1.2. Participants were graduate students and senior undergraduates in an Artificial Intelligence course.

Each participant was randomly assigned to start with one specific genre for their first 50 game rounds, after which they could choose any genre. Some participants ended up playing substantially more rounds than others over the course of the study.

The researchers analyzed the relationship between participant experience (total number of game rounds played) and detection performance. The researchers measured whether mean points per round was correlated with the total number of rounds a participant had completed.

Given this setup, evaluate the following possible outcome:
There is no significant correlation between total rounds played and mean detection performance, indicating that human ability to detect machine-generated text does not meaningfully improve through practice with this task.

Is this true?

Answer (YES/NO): NO